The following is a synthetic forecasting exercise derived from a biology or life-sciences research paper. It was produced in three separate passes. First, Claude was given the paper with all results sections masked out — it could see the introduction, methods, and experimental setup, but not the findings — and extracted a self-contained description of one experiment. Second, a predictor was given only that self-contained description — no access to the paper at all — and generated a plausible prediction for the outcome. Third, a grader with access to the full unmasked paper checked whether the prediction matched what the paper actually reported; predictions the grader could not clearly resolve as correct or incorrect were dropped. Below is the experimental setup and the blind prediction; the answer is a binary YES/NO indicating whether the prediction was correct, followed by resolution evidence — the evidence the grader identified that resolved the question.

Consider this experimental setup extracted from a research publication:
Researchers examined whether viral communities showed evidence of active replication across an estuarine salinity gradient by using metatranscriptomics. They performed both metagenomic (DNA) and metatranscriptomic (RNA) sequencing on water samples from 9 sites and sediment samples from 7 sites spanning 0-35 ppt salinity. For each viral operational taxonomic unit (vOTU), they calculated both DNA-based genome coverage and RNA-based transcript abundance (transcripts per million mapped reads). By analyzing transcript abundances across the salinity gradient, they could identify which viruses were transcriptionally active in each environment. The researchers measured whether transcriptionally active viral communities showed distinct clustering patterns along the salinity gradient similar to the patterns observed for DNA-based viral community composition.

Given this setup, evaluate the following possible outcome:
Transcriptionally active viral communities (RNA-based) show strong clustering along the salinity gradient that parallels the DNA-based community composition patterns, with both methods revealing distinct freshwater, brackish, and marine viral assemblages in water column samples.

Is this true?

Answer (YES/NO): NO